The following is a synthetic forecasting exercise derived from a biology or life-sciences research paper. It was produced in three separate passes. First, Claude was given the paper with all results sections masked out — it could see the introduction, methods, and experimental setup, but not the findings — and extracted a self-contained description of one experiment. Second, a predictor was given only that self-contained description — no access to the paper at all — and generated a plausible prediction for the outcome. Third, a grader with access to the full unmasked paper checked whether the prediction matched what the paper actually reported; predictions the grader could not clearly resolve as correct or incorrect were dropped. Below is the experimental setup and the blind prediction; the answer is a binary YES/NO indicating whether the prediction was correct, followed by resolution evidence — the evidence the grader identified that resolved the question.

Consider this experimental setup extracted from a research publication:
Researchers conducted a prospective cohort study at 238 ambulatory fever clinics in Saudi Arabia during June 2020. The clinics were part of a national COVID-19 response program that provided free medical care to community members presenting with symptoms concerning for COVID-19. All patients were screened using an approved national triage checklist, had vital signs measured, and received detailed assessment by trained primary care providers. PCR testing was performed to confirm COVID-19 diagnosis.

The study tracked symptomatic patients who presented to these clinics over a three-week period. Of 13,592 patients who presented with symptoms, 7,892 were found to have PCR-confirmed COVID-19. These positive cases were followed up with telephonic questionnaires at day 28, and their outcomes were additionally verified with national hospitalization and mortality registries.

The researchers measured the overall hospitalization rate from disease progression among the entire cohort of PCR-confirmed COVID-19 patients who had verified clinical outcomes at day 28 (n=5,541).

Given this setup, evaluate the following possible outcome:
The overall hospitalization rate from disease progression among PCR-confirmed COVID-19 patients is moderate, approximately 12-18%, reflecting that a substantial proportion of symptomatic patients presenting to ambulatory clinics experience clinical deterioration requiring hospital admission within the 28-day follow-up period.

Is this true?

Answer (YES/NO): YES